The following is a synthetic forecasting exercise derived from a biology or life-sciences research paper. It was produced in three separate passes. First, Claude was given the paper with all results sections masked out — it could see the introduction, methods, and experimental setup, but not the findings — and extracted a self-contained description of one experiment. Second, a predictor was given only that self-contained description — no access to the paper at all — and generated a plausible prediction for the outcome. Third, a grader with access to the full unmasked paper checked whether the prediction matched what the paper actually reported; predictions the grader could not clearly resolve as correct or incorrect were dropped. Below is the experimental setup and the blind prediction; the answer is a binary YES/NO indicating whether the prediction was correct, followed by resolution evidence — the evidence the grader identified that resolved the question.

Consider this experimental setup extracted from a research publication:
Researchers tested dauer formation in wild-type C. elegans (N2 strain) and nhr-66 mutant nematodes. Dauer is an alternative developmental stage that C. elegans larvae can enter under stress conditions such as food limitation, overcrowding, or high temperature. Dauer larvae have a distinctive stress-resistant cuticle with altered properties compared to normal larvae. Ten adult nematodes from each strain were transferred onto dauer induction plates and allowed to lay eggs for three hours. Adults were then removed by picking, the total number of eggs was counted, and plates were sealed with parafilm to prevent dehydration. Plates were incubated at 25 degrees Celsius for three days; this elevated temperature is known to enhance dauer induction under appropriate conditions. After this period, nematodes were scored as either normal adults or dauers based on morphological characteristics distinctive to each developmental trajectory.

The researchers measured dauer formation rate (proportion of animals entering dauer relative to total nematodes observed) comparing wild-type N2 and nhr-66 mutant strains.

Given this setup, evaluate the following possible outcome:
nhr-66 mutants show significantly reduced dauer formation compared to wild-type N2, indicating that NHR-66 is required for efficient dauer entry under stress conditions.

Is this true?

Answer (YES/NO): NO